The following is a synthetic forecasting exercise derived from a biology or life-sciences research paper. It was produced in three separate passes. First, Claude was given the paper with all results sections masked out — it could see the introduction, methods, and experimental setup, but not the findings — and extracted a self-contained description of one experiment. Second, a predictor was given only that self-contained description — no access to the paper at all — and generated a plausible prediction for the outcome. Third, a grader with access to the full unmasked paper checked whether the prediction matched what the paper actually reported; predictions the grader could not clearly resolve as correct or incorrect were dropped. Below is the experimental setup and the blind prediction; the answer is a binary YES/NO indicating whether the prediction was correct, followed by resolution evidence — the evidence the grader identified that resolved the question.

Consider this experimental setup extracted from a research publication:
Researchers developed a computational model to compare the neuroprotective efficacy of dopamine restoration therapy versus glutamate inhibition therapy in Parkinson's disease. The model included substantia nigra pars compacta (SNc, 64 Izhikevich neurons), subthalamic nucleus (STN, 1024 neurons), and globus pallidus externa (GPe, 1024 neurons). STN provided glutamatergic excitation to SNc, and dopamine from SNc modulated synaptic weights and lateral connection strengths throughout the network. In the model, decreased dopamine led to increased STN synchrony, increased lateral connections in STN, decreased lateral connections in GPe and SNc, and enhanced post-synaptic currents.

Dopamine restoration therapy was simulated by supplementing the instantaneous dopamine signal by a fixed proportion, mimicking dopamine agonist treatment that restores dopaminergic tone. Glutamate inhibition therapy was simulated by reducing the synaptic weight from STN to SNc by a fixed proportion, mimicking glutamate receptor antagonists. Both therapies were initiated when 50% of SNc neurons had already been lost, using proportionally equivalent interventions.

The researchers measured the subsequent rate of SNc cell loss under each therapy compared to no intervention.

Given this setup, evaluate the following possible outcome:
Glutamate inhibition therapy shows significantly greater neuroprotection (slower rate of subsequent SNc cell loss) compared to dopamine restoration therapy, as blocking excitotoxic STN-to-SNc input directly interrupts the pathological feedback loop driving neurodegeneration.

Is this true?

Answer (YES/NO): YES